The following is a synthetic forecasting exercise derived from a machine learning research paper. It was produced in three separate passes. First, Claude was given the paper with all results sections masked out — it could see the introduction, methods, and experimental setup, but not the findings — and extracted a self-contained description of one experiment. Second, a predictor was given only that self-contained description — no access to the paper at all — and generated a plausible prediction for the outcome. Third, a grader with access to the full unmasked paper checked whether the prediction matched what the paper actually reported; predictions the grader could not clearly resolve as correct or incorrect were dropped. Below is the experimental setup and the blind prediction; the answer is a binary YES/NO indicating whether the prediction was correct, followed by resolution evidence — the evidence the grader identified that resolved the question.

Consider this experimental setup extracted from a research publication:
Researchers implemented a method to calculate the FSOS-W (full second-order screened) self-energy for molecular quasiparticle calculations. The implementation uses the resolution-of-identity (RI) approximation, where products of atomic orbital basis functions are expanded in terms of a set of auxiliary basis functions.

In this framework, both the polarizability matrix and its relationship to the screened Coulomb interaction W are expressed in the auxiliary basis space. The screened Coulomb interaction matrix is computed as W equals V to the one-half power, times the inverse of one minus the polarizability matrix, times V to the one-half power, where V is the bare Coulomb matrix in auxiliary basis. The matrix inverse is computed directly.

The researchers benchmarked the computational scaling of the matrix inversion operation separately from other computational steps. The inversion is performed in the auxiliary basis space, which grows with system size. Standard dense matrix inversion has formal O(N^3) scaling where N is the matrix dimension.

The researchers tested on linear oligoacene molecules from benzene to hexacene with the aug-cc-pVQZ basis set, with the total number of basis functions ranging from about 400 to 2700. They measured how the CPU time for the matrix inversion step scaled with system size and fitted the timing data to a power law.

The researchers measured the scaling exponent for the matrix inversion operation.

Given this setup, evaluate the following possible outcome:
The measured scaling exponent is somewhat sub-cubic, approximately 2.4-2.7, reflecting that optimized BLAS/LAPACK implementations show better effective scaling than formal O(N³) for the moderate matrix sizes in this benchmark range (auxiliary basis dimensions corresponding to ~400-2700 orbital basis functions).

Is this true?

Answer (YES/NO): NO